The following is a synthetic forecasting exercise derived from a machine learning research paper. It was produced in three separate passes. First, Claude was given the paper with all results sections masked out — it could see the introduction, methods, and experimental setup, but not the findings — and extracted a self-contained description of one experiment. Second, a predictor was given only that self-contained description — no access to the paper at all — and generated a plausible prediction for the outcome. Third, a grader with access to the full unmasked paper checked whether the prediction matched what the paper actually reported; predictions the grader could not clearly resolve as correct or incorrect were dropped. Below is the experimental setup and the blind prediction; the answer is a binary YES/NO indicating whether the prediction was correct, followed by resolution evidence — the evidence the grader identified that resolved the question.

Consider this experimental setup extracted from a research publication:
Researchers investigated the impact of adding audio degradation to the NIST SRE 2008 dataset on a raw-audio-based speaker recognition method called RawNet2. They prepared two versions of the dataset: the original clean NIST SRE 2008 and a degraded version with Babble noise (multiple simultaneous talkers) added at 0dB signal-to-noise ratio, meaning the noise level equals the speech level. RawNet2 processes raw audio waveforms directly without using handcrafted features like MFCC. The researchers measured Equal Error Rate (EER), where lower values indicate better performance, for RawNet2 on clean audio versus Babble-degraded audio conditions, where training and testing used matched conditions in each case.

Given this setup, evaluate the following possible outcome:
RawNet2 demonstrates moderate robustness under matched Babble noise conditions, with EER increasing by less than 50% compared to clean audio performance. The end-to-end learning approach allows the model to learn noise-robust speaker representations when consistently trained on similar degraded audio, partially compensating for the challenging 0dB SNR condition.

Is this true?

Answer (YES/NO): YES